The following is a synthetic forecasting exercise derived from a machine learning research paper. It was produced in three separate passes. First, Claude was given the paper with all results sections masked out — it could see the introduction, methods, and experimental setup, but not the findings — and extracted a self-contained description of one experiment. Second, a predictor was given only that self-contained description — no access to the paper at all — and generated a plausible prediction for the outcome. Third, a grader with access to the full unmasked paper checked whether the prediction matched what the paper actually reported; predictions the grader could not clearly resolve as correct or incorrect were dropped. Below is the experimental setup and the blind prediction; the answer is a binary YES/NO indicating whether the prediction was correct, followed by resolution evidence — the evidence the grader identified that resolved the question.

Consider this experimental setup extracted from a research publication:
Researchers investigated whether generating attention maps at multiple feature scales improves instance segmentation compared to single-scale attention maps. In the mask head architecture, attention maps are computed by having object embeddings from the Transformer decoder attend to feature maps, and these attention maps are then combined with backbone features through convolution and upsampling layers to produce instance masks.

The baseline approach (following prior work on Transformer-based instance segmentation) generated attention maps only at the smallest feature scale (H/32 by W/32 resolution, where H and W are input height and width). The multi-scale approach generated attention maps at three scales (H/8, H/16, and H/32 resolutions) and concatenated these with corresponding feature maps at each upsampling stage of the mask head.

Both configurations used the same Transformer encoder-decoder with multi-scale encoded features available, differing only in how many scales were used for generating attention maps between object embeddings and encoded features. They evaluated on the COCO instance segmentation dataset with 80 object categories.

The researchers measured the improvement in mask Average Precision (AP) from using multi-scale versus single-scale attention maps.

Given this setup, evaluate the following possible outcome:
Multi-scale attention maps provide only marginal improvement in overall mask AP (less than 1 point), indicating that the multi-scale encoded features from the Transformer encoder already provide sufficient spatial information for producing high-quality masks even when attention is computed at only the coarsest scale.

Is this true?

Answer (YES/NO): YES